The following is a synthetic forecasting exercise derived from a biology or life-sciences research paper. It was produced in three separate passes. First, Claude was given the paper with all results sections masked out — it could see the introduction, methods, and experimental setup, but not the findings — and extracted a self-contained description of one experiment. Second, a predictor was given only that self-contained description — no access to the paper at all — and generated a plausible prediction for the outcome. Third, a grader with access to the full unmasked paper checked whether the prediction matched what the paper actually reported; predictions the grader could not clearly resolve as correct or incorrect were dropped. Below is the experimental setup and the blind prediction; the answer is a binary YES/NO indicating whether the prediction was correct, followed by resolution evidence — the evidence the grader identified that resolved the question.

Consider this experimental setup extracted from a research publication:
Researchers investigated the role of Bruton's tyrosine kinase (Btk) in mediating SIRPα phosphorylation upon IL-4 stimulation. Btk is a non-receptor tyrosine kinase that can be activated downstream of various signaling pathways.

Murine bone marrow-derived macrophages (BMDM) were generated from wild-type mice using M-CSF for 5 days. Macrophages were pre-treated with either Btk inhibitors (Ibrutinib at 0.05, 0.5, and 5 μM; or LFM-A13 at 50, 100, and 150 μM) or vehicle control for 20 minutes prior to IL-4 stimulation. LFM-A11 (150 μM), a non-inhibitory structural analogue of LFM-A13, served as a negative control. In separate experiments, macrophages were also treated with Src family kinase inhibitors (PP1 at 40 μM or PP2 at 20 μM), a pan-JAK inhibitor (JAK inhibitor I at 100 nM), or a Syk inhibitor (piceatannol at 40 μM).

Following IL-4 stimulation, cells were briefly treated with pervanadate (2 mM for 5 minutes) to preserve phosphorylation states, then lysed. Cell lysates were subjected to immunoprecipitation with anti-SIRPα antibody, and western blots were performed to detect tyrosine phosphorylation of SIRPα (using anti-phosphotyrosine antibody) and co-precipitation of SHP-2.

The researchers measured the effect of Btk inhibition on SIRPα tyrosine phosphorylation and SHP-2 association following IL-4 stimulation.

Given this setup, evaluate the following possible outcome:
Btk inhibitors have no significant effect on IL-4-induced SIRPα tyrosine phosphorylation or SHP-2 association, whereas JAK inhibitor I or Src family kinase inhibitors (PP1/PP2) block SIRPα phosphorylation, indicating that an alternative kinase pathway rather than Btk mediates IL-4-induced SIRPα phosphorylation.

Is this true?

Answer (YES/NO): NO